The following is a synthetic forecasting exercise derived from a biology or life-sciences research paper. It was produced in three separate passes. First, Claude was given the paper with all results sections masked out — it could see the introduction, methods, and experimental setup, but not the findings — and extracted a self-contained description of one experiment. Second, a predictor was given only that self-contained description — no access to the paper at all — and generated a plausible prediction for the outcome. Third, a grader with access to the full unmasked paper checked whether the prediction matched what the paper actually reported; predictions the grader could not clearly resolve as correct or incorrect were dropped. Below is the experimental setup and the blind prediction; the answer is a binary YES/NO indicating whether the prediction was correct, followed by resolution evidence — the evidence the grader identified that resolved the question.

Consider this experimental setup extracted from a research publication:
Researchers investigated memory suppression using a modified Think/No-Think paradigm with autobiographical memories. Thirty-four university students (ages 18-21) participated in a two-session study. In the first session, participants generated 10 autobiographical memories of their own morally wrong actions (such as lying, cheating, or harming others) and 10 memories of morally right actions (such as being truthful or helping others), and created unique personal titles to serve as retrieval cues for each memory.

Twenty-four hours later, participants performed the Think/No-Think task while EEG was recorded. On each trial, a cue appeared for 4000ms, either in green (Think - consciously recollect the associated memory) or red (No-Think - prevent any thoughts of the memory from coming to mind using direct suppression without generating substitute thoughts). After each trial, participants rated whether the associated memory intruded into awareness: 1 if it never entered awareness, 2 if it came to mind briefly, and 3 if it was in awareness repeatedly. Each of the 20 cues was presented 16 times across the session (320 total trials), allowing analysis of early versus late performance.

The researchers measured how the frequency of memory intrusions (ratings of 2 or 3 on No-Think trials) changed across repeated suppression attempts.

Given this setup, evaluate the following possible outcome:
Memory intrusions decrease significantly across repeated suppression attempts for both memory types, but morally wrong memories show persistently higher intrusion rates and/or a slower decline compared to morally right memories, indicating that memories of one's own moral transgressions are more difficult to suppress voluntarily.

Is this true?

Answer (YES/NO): YES